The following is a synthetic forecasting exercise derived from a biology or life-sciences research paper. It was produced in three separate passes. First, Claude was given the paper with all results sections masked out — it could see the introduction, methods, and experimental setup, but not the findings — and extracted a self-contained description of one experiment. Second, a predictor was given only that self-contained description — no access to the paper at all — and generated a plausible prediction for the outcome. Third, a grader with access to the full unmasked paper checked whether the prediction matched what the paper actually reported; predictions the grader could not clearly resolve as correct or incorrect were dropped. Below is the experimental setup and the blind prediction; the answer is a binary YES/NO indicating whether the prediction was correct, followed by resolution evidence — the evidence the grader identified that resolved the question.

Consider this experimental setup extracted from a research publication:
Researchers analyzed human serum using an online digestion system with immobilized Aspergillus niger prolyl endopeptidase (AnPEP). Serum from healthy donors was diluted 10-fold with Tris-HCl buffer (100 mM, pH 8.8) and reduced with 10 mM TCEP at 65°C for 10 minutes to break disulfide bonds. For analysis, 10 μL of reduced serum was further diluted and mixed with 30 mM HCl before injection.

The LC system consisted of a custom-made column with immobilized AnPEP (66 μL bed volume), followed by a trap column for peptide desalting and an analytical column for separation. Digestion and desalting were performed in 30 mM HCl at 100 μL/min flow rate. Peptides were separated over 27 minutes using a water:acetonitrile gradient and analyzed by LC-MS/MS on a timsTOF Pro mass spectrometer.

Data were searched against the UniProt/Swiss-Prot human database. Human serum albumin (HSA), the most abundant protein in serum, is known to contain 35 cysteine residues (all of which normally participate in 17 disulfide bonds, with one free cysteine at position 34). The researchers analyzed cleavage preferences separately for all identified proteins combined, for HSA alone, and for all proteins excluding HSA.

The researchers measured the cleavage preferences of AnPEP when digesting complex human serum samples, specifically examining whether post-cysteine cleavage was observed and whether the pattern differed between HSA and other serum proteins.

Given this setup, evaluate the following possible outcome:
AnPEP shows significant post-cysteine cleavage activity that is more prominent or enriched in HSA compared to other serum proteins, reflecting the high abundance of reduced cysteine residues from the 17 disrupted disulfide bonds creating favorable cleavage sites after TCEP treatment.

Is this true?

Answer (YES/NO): NO